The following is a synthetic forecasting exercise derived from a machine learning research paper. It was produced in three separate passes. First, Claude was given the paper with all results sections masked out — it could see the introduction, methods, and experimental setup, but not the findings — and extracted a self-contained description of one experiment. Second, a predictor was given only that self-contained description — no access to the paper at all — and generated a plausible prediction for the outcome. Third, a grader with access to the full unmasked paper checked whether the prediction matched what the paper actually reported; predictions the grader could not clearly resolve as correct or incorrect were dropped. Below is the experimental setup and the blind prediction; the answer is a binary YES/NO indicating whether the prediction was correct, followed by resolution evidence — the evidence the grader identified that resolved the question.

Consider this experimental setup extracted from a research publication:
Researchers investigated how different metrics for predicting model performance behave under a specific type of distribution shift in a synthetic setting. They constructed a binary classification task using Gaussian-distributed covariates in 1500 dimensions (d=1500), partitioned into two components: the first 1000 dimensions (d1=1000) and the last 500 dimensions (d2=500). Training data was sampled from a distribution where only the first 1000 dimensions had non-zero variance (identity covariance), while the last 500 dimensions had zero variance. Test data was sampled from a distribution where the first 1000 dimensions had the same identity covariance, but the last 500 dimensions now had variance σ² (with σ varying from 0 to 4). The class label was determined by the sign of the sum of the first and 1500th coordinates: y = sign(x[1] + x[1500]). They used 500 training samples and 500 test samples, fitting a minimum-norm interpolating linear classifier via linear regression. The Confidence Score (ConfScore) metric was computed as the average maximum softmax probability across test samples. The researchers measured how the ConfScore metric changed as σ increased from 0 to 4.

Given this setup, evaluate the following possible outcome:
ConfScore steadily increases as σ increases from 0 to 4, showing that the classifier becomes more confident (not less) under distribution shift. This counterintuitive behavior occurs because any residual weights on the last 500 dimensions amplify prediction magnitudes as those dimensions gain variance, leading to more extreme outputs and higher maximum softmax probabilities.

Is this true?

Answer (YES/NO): NO